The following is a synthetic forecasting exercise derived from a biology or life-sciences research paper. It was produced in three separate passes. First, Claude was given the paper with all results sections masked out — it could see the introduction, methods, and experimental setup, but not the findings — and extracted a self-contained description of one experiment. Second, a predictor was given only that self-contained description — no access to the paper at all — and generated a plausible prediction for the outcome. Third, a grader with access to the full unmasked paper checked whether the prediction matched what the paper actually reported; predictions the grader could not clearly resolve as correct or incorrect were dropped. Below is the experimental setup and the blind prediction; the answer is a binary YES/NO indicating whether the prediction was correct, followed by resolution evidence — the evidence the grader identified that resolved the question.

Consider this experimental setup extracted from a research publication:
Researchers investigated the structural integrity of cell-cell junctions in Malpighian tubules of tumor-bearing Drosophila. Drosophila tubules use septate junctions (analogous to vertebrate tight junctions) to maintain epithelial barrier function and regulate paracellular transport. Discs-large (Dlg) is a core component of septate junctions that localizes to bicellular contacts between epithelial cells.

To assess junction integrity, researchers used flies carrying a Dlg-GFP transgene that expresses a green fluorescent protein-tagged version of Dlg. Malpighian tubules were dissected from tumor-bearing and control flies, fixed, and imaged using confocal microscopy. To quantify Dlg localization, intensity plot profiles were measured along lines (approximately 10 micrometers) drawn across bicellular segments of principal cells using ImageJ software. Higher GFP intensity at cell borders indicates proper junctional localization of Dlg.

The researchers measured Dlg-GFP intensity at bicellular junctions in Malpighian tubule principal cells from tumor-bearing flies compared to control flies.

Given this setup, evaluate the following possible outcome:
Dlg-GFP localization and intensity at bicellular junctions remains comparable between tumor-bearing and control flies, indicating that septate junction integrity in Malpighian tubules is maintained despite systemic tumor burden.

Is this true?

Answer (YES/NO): YES